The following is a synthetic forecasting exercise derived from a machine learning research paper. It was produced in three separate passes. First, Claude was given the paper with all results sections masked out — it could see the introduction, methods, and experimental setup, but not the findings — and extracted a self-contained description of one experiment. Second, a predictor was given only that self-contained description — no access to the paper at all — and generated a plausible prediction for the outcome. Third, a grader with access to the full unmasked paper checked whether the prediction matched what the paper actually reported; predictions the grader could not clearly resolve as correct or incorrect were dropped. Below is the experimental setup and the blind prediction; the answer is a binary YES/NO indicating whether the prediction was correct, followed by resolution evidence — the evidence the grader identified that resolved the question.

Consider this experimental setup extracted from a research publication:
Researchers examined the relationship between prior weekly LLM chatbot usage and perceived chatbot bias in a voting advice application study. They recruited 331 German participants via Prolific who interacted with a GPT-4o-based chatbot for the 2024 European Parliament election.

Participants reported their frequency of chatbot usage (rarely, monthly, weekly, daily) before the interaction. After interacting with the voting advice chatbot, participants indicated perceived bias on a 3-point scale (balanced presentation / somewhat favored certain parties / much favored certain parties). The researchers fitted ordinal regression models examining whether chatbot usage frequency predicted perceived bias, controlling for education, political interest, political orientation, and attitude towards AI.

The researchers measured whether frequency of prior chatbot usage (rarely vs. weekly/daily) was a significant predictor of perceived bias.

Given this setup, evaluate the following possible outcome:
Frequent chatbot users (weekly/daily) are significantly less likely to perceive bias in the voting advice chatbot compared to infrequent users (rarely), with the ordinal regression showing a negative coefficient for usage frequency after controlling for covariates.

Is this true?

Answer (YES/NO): NO